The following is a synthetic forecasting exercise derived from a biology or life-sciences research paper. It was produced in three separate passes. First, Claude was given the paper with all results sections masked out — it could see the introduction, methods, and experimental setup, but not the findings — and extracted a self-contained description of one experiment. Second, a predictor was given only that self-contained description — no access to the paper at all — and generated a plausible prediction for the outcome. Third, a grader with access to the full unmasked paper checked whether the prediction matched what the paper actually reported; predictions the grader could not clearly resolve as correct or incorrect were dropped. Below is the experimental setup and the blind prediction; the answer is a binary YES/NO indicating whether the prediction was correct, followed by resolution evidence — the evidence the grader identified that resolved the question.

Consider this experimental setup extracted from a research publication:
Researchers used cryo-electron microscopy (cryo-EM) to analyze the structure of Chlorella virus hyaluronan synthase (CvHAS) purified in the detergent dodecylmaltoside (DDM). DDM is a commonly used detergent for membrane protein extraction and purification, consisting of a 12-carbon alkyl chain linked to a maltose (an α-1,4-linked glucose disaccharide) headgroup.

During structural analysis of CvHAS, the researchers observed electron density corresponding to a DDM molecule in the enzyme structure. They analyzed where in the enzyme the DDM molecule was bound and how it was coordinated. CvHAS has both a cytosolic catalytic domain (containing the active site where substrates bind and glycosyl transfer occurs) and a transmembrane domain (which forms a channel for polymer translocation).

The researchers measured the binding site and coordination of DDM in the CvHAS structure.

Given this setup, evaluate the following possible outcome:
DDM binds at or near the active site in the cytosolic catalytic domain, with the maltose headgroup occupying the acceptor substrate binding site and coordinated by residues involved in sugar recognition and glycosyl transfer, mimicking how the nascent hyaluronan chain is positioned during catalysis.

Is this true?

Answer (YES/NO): YES